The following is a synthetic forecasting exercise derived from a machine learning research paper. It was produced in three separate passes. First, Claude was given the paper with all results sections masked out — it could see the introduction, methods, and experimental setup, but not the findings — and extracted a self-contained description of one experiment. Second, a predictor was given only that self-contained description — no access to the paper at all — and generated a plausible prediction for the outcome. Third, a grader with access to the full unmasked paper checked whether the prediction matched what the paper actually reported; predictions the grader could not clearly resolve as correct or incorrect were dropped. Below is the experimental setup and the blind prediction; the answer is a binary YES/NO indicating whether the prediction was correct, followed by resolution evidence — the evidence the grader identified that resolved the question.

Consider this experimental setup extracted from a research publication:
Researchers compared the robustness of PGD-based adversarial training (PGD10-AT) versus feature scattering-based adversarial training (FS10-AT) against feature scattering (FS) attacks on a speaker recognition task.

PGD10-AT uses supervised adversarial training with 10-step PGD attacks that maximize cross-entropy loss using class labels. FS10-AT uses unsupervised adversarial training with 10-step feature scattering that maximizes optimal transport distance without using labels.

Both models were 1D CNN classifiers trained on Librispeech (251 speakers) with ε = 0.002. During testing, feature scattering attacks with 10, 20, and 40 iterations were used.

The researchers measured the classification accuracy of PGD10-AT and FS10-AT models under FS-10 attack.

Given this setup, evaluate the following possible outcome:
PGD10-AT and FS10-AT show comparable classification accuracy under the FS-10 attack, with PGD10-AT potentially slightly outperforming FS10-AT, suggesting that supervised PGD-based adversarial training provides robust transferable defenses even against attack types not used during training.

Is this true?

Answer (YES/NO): NO